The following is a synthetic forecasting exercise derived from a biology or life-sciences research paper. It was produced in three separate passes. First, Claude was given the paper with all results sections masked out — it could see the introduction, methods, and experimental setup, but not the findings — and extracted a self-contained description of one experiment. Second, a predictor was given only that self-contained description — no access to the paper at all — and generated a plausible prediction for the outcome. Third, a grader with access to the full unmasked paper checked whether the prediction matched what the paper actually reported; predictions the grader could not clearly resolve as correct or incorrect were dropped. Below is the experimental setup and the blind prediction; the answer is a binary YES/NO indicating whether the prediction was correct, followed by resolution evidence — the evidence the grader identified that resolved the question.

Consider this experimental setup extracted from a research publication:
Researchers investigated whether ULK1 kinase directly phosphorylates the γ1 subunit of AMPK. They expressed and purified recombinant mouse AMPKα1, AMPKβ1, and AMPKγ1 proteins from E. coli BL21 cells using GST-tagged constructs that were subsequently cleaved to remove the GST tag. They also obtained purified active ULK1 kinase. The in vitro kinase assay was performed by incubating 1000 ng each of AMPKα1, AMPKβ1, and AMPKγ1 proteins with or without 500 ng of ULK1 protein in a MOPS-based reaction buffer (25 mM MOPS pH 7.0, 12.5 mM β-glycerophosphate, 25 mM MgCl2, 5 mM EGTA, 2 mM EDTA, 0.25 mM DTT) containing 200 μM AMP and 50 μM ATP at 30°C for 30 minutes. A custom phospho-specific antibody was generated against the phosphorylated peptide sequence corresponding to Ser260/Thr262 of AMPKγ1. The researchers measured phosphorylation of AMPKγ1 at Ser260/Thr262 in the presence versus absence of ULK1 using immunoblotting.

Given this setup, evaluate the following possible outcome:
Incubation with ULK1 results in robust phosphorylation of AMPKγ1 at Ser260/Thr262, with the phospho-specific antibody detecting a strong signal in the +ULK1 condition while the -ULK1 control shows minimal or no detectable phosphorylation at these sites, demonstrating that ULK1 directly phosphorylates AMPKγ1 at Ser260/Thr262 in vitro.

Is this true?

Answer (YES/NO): YES